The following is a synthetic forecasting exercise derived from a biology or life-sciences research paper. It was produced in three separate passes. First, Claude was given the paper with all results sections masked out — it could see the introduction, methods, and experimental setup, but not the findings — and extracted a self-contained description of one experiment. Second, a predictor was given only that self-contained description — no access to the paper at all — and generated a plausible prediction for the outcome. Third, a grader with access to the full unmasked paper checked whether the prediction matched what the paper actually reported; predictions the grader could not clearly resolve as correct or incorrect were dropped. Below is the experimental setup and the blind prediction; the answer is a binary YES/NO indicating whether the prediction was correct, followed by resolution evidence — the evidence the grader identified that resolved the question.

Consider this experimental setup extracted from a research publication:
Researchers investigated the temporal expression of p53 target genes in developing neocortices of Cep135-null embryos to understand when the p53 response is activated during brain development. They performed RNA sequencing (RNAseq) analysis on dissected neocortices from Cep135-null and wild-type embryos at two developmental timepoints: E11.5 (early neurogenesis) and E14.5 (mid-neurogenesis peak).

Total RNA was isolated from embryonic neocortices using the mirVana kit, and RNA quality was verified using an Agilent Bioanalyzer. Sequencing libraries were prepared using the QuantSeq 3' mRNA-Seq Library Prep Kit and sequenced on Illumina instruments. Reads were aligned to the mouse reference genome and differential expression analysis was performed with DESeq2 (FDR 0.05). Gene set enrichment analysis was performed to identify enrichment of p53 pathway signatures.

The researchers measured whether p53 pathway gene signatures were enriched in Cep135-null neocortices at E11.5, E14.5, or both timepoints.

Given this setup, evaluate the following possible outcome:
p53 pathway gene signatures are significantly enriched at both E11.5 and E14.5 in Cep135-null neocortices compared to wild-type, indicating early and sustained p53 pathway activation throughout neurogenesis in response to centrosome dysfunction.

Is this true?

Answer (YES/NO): YES